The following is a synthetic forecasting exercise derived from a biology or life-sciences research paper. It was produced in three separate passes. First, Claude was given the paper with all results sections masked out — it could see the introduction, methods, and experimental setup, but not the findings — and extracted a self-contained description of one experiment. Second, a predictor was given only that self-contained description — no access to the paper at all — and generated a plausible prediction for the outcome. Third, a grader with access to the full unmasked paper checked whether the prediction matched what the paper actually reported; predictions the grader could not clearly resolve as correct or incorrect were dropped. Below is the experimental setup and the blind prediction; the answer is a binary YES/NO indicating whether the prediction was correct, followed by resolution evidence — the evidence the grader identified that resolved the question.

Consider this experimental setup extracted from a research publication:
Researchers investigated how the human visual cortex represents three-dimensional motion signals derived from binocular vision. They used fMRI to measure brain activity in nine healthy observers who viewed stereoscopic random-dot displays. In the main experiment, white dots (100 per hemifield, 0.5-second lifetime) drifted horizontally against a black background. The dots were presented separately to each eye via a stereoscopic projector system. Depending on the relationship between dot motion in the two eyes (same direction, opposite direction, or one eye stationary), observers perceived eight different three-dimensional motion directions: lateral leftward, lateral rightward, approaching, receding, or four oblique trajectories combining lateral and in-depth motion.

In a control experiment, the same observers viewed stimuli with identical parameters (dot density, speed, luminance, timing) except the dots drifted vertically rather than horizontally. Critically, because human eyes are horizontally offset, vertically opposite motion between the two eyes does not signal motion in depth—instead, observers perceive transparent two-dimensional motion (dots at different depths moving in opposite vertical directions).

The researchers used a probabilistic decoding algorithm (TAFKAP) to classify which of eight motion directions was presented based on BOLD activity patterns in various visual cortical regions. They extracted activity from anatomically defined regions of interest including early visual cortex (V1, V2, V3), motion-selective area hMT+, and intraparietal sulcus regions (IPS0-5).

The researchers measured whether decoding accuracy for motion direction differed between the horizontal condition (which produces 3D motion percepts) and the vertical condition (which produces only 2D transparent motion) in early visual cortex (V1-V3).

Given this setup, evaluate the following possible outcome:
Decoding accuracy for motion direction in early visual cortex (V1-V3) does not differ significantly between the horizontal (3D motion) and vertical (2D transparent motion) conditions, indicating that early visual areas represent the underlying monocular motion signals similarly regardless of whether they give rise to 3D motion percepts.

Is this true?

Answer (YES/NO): NO